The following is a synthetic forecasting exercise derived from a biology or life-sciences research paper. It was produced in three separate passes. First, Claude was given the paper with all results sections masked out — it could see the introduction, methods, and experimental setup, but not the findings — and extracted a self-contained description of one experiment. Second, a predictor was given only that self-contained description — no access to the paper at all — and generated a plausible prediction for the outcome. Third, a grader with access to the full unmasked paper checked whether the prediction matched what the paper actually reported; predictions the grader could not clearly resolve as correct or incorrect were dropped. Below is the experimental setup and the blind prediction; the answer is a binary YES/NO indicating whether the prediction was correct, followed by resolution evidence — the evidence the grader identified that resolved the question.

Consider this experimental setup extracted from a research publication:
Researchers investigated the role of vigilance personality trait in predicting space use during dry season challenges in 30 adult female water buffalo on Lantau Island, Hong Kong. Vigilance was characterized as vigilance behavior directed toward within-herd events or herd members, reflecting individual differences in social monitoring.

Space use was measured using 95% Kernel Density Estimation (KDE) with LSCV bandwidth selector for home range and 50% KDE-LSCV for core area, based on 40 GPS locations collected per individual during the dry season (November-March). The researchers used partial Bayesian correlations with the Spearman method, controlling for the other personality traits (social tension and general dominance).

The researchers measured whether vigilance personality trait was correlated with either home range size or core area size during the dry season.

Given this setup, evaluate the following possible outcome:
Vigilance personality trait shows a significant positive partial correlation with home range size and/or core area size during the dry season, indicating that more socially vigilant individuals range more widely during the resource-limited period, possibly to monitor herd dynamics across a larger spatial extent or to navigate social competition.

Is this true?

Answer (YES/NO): NO